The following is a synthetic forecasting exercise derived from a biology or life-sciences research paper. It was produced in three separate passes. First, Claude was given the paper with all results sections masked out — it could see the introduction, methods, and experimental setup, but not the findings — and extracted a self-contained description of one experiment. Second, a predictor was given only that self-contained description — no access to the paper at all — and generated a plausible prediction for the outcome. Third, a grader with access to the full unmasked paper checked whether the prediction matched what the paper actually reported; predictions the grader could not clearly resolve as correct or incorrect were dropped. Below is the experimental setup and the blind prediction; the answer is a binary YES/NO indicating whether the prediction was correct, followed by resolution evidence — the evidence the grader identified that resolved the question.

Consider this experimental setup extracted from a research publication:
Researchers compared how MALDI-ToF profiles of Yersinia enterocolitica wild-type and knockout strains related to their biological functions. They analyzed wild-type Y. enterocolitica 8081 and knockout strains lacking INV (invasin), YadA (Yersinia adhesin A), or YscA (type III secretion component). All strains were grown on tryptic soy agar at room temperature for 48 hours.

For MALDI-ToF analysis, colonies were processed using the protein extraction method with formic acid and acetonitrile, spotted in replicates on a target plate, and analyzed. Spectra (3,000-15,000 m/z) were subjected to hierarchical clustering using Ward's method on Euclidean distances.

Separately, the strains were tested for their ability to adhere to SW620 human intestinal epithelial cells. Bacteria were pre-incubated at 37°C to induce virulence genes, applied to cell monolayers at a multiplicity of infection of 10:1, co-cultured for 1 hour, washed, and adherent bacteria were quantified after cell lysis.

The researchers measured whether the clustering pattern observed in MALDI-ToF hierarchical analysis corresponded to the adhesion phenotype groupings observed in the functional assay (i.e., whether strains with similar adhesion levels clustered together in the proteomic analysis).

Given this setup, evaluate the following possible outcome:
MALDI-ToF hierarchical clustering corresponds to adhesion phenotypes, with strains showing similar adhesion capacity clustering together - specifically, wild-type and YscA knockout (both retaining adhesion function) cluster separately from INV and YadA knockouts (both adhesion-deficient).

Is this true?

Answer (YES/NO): NO